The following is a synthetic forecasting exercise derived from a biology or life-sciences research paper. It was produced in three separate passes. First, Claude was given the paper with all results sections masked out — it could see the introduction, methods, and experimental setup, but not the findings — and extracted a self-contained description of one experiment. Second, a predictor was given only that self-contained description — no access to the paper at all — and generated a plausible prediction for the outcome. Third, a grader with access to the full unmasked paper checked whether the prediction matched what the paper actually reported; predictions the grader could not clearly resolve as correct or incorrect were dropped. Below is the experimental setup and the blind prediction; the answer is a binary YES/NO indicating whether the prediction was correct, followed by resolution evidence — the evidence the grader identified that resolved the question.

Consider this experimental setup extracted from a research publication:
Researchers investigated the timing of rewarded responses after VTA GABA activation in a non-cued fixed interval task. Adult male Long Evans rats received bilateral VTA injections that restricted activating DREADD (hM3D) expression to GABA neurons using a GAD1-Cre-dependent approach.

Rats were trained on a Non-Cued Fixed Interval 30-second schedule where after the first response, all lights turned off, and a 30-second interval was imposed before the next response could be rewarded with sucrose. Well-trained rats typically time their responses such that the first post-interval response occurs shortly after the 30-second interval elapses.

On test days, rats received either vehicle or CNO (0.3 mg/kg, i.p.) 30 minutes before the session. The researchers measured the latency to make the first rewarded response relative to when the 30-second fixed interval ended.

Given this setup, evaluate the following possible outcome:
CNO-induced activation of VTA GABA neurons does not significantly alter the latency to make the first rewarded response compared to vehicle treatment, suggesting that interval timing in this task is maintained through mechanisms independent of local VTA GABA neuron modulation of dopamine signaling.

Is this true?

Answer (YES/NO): NO